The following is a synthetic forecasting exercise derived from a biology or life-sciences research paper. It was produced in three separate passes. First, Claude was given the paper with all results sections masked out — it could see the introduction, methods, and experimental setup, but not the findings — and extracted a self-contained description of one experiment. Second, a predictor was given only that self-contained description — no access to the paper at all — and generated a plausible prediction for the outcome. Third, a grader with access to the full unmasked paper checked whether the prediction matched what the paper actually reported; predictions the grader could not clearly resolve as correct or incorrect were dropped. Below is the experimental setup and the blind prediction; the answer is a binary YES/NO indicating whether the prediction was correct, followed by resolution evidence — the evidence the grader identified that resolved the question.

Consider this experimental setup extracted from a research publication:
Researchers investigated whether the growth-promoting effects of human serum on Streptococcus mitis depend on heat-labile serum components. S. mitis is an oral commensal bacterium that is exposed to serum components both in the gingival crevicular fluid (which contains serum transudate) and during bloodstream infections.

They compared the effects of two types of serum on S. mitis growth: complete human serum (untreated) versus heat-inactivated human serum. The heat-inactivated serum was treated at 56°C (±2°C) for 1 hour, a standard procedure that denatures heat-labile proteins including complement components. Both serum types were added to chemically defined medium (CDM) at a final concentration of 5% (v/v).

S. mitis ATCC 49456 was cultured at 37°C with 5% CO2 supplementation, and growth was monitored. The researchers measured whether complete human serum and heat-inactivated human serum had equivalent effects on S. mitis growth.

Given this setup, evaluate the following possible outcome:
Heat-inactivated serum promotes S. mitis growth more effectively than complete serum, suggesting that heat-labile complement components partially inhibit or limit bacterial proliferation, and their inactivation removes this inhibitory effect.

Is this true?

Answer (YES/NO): NO